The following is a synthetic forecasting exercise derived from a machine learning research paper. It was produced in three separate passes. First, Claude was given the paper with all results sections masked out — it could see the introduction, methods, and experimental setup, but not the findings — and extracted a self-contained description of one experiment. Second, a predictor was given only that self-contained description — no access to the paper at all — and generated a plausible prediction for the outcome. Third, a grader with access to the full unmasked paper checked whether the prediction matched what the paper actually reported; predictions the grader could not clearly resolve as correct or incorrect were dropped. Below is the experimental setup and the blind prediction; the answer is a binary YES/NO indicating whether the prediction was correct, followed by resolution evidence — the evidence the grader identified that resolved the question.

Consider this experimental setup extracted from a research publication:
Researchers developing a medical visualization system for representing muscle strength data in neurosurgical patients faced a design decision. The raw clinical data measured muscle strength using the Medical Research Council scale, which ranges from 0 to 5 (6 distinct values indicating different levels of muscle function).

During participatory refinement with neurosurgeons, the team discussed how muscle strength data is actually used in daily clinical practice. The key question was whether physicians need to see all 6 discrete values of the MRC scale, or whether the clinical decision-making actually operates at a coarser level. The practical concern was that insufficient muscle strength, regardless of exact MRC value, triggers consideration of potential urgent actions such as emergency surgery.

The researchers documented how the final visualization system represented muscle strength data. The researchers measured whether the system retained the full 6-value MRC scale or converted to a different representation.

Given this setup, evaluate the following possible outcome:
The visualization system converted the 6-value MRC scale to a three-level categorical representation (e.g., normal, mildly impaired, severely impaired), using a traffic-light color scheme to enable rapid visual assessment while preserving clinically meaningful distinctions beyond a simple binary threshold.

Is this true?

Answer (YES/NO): NO